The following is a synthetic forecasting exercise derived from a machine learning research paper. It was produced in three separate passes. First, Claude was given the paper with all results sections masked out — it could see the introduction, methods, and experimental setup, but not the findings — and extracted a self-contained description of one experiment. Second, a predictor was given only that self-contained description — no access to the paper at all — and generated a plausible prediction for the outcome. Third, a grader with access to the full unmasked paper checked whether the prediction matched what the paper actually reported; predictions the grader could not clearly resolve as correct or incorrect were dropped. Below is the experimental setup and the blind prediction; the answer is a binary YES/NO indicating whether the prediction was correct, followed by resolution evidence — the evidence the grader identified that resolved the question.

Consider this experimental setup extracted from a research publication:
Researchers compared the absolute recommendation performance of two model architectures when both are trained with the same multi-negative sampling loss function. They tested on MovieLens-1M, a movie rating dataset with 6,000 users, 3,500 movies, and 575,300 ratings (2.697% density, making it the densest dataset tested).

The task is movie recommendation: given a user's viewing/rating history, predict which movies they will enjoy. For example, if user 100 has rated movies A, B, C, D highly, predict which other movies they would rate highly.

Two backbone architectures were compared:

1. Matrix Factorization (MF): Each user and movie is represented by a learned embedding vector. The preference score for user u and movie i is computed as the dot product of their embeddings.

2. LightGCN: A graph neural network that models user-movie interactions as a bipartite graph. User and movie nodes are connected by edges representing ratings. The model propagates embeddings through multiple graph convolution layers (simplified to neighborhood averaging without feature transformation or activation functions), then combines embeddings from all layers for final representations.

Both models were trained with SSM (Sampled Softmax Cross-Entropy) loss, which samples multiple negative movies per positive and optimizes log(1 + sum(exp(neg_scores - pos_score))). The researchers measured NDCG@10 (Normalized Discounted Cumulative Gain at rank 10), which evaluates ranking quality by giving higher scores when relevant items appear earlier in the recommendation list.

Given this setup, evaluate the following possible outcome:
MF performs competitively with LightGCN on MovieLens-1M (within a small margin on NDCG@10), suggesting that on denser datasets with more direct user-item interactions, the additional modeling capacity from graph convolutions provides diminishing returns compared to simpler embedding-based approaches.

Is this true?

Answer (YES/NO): NO